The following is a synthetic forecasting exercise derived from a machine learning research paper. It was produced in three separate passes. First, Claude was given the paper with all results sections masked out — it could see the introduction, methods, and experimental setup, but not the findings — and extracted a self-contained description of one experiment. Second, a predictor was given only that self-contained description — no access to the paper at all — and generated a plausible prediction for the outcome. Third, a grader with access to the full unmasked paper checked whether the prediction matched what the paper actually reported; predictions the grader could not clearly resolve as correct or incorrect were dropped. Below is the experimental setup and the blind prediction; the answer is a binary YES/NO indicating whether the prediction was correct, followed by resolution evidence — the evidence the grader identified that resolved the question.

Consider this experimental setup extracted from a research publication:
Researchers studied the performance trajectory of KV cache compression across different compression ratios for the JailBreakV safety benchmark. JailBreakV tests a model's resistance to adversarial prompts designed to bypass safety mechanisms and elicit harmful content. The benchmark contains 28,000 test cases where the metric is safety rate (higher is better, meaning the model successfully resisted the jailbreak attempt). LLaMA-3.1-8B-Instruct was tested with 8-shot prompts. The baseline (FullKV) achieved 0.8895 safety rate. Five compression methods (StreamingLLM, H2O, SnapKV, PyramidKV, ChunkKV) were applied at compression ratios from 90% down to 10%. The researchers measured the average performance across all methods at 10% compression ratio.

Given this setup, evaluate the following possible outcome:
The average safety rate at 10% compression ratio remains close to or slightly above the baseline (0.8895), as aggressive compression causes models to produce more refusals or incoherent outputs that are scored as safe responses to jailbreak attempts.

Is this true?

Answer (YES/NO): NO